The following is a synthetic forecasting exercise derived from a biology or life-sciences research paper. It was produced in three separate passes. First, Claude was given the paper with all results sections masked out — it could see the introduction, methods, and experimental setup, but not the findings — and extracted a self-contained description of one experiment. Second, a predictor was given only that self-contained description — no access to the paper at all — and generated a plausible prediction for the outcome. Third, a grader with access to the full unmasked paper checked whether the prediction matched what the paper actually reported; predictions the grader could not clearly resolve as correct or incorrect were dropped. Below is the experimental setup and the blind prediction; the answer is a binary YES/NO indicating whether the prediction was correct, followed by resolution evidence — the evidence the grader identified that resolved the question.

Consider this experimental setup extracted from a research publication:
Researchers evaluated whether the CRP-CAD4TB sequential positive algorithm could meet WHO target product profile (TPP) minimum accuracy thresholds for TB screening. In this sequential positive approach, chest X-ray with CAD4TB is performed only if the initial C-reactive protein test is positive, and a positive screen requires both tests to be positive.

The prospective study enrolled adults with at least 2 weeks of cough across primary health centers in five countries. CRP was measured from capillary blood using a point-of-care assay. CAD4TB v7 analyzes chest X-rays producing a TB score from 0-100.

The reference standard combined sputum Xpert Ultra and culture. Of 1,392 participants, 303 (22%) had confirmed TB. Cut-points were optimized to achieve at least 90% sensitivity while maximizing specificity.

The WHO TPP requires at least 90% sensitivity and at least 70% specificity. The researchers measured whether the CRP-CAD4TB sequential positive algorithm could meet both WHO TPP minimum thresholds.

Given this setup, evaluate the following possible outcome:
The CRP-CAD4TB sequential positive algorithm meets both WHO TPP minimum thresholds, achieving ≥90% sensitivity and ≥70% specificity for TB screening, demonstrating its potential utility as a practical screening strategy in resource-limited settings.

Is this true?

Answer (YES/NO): NO